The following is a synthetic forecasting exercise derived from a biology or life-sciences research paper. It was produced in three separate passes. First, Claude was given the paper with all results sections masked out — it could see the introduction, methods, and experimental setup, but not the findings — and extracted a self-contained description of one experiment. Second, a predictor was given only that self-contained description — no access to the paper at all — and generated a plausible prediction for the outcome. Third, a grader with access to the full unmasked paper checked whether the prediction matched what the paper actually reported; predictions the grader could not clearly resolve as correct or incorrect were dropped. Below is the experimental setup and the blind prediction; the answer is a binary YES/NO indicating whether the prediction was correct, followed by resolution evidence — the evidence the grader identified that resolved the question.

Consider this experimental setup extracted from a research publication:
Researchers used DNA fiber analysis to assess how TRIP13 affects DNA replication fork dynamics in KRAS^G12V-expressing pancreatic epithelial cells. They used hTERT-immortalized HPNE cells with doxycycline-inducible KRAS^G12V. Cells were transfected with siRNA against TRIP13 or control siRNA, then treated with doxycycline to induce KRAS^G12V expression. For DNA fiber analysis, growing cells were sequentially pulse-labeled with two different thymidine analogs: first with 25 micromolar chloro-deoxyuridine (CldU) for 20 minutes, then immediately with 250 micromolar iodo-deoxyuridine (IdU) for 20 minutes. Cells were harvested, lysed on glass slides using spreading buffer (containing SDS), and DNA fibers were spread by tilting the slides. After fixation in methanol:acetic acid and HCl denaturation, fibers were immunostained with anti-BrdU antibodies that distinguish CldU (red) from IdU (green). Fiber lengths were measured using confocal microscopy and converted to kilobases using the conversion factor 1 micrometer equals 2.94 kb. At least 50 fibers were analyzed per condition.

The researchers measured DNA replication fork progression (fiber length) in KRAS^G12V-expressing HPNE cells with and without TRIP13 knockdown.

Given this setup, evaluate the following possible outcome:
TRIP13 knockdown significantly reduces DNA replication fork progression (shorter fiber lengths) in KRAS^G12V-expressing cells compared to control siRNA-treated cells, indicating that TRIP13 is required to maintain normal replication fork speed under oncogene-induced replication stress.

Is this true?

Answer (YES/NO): YES